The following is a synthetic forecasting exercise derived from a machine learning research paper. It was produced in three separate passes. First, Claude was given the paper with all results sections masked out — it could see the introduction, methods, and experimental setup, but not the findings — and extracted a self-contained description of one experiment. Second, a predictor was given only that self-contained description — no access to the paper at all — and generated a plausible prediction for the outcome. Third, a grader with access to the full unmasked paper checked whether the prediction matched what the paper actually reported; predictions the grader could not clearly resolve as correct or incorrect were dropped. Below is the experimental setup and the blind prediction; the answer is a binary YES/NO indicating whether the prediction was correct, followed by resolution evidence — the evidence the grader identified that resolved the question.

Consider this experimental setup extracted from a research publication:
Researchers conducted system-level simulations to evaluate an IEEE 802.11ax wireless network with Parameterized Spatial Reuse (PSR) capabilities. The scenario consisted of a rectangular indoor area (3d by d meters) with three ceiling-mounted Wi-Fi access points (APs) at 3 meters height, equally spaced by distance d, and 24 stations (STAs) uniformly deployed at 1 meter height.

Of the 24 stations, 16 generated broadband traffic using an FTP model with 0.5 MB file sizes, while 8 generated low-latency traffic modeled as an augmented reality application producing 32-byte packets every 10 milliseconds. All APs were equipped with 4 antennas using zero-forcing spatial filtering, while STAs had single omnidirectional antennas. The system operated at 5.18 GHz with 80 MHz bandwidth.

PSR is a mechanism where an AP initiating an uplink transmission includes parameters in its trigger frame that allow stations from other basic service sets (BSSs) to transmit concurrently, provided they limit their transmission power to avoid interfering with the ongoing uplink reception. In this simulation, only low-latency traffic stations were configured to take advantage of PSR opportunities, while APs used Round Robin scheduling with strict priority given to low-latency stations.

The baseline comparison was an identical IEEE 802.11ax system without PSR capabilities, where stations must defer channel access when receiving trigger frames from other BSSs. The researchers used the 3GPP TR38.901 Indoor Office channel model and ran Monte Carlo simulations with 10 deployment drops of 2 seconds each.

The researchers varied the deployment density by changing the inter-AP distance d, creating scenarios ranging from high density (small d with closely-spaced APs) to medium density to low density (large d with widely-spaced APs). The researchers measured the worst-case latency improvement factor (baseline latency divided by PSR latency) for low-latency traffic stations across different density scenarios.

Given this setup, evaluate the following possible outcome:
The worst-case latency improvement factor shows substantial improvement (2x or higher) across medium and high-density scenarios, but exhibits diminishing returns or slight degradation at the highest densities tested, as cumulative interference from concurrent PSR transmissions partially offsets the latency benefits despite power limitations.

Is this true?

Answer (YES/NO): NO